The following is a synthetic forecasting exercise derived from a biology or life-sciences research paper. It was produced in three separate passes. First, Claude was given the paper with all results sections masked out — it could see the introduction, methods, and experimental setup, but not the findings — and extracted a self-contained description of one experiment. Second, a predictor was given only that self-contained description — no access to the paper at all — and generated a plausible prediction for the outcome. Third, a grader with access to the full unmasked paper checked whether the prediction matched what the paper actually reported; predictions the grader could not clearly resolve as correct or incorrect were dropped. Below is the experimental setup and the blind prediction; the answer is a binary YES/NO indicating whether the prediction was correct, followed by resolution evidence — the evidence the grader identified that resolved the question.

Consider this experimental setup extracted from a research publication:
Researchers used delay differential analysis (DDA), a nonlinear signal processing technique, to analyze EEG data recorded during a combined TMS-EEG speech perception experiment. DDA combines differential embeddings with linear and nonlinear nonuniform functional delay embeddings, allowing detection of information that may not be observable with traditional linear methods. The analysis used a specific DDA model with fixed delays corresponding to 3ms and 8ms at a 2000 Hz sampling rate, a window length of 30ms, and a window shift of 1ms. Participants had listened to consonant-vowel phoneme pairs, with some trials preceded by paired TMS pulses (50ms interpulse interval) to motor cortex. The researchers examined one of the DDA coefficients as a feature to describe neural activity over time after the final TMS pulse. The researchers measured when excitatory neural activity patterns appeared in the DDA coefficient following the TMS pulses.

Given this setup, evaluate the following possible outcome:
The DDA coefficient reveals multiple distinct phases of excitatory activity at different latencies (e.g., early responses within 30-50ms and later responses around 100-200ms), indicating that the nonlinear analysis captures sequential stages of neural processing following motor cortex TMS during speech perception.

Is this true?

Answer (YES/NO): NO